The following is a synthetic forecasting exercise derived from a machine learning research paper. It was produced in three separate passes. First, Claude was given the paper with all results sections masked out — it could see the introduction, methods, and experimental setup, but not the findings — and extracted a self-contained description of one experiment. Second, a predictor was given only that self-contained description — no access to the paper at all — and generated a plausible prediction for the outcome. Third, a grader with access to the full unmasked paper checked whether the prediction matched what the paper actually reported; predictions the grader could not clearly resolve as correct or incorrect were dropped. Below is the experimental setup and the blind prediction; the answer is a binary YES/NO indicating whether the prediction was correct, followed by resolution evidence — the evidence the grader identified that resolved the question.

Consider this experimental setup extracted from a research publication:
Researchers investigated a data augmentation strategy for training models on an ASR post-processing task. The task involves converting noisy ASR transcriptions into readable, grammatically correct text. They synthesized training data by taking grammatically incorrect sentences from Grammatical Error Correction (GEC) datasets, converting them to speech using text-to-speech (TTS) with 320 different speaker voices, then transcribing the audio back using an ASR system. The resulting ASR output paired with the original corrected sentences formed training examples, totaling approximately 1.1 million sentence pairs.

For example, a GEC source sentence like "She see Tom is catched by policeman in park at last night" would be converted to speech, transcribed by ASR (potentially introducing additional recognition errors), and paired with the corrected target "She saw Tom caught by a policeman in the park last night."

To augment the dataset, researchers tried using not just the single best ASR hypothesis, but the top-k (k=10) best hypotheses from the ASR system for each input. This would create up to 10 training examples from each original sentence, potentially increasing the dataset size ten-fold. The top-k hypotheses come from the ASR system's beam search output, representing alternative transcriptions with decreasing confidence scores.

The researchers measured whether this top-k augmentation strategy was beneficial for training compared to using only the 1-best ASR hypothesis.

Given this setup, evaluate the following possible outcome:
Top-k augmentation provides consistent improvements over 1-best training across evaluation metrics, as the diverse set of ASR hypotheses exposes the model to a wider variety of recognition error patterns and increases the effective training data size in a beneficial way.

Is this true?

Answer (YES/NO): NO